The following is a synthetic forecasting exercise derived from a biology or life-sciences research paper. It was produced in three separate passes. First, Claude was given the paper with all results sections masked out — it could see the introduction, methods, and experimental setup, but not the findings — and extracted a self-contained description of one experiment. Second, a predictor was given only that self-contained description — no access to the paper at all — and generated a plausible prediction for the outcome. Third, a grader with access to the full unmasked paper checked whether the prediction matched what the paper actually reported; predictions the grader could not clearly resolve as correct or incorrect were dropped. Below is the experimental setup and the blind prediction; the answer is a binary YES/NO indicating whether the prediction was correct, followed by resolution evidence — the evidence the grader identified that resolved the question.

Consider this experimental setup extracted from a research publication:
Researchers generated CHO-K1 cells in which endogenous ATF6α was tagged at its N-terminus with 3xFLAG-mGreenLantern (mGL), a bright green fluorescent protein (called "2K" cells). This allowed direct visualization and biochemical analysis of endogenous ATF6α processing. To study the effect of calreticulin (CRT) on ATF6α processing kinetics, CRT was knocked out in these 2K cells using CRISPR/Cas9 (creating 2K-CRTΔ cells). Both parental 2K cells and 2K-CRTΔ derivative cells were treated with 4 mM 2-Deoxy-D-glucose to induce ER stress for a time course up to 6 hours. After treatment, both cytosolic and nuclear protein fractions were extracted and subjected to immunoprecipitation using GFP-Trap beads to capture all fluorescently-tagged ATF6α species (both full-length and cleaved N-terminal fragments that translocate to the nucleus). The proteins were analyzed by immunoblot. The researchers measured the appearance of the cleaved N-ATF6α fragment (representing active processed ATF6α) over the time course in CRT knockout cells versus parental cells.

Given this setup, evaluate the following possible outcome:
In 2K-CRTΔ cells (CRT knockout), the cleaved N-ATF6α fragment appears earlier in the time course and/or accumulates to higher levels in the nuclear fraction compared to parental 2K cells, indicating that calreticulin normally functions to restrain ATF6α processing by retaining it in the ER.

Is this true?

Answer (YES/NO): YES